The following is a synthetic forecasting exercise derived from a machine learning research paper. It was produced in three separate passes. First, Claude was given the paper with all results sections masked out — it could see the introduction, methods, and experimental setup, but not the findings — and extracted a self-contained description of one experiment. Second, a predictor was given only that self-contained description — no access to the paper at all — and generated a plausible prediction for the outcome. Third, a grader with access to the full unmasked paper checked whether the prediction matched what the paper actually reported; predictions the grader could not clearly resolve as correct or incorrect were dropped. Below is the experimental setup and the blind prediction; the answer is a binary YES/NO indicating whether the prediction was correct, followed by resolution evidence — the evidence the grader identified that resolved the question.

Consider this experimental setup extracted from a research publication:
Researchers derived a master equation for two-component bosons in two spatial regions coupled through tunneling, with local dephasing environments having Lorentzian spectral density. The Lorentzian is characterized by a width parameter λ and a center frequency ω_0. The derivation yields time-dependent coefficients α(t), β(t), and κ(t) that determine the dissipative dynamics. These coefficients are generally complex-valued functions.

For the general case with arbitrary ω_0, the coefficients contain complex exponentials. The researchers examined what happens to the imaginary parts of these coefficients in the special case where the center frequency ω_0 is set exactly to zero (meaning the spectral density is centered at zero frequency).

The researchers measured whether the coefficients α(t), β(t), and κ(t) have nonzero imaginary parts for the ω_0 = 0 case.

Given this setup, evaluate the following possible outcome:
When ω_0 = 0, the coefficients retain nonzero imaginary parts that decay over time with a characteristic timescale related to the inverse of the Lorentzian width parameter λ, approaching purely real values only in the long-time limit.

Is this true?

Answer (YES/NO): NO